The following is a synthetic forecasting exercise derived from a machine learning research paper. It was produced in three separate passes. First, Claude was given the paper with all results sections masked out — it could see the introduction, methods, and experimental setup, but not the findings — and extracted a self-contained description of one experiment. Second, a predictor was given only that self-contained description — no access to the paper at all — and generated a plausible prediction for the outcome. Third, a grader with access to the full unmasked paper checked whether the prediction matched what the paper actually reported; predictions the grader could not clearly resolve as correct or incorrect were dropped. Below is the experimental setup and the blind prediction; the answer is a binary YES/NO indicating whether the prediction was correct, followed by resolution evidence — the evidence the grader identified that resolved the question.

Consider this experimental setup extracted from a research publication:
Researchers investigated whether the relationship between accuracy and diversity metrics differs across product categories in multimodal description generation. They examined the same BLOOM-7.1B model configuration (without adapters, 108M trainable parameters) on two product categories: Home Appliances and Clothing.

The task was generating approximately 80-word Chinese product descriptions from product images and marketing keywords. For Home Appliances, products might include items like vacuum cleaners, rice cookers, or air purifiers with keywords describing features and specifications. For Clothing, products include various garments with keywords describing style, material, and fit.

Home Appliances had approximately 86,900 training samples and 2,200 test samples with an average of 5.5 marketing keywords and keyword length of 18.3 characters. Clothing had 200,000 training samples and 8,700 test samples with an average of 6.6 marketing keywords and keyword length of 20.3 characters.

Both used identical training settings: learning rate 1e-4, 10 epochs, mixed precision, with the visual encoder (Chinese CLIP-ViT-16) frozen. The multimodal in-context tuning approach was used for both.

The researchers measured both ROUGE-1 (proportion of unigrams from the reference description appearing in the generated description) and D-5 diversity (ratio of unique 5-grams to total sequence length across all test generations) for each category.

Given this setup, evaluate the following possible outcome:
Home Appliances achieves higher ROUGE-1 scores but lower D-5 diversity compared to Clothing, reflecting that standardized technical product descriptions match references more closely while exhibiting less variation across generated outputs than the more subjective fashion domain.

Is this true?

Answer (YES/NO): NO